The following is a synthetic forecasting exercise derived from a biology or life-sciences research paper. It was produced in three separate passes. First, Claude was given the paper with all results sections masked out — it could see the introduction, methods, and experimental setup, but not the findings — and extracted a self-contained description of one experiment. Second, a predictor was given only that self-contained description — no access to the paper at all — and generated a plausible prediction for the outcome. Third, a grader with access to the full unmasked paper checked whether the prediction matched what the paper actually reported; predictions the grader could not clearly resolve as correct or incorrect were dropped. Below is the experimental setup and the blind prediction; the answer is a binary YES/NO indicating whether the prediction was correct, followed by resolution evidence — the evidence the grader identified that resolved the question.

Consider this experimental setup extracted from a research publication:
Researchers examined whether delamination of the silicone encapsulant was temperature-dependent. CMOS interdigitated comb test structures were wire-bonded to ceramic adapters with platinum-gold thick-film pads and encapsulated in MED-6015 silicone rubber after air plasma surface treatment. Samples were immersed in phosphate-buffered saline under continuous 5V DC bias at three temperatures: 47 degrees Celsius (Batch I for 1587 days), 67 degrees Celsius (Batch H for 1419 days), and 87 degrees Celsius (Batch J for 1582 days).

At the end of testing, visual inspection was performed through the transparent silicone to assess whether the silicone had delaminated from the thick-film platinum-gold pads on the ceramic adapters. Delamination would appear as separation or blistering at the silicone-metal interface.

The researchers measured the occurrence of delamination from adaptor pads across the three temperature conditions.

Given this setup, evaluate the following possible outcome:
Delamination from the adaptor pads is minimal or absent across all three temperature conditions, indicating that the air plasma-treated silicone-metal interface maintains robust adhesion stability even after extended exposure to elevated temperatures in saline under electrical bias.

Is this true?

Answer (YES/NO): NO